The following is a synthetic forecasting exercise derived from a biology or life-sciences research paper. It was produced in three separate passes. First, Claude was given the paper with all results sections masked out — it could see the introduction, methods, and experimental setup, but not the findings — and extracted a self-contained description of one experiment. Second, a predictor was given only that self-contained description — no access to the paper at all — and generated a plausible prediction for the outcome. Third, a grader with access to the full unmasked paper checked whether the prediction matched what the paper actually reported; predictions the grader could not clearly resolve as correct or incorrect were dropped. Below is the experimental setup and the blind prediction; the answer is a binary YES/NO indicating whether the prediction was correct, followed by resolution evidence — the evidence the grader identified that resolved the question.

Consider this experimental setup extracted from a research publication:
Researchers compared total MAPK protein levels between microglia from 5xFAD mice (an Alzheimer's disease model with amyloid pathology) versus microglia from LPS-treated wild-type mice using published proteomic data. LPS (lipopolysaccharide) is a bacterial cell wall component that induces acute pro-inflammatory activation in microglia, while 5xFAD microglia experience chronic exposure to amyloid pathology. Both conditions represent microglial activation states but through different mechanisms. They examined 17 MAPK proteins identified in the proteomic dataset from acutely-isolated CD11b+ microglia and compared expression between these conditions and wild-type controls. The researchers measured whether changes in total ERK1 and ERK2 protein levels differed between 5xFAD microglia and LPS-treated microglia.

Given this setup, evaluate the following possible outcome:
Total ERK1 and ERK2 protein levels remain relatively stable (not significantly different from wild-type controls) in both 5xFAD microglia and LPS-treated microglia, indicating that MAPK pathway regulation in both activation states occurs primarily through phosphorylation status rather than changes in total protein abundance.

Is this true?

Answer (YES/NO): NO